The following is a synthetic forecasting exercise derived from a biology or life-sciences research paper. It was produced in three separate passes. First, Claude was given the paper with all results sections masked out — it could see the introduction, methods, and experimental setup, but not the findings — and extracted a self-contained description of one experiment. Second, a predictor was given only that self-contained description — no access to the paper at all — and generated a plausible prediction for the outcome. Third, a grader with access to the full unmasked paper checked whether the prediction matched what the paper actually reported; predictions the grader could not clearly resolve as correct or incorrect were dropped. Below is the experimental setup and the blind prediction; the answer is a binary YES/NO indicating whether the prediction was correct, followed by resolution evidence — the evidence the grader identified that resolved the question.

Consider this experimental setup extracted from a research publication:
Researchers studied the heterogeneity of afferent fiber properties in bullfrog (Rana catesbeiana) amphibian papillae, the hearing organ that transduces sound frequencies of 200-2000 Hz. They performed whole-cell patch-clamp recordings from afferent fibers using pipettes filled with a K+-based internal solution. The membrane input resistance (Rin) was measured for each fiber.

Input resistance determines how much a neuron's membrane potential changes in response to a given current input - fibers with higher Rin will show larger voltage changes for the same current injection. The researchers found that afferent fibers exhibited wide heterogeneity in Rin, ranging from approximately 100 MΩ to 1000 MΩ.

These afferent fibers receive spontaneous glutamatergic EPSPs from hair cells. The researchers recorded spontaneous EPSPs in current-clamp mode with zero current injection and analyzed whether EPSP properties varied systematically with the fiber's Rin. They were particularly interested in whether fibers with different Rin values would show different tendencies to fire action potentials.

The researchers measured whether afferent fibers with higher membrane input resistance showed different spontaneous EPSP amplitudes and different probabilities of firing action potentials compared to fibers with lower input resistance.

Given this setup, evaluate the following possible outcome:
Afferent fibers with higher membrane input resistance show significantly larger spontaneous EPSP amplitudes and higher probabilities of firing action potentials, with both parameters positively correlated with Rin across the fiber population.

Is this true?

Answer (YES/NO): NO